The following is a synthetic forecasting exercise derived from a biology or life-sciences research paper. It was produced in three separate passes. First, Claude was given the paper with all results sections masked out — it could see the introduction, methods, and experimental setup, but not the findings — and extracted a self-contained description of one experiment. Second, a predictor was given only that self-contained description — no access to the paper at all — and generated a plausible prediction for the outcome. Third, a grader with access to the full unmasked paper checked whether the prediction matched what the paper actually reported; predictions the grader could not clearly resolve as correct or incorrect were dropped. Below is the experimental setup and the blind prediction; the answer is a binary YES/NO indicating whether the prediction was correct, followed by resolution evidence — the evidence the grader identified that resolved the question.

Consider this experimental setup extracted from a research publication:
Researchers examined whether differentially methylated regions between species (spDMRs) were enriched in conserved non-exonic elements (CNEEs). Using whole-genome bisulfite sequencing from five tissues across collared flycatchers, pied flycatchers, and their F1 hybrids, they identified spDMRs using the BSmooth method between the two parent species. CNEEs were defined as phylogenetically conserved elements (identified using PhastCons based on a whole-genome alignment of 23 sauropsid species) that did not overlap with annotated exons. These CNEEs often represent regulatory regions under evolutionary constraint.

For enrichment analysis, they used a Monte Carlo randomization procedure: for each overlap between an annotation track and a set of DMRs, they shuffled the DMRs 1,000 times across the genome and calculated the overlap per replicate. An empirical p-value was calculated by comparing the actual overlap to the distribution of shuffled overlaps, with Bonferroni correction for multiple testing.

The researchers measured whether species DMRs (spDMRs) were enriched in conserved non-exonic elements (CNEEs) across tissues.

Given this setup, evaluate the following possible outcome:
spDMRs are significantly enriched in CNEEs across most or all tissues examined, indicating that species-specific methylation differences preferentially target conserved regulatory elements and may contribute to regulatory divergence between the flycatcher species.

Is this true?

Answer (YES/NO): NO